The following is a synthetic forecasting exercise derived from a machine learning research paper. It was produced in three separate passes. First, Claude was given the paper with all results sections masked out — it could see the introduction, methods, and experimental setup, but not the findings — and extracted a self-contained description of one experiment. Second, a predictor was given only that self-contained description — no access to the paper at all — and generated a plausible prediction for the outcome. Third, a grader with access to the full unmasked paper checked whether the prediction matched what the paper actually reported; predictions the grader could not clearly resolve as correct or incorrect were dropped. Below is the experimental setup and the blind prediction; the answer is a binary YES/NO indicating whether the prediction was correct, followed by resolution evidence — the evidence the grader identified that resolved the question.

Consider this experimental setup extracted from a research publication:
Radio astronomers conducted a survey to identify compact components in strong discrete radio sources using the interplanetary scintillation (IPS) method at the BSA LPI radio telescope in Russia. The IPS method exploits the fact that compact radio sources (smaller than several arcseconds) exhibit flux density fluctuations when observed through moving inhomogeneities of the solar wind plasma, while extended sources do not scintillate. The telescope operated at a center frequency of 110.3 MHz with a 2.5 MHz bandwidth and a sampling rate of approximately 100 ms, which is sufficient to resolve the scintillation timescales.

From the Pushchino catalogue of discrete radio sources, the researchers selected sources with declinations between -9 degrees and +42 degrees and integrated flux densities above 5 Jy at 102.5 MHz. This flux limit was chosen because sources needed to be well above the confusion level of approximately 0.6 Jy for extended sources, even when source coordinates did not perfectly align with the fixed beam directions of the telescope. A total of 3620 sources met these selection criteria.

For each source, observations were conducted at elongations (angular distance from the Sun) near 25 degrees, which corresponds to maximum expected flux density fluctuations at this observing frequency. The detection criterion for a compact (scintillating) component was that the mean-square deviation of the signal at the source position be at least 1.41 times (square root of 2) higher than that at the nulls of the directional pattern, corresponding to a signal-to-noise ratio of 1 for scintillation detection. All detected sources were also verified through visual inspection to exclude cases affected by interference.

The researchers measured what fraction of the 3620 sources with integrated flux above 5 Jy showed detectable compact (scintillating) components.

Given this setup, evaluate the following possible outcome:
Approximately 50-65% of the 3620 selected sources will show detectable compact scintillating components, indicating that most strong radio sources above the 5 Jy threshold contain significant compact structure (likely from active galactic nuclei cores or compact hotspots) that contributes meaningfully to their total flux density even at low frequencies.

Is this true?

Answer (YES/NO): NO